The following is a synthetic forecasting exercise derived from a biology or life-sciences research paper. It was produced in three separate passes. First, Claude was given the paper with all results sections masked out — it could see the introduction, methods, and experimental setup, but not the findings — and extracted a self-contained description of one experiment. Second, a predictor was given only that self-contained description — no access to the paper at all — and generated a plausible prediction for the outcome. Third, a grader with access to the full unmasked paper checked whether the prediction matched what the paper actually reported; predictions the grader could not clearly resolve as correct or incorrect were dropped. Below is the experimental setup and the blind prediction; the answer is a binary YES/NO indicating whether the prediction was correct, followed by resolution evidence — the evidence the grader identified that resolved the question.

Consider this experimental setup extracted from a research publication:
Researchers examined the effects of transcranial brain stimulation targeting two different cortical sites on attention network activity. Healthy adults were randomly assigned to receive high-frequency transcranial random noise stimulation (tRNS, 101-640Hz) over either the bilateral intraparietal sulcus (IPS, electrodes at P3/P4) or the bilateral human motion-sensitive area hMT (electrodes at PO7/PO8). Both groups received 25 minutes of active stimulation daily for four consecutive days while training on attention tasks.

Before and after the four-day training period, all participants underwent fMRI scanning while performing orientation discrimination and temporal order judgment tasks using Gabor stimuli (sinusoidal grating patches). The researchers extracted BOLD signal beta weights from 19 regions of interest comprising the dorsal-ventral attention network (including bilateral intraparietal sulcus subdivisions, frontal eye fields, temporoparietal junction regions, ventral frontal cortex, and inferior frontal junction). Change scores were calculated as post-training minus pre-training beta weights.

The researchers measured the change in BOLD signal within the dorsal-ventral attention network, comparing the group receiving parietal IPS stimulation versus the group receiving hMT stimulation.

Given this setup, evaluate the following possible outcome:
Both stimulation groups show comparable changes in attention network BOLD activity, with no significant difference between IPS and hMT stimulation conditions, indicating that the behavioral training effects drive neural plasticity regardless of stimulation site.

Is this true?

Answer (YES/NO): NO